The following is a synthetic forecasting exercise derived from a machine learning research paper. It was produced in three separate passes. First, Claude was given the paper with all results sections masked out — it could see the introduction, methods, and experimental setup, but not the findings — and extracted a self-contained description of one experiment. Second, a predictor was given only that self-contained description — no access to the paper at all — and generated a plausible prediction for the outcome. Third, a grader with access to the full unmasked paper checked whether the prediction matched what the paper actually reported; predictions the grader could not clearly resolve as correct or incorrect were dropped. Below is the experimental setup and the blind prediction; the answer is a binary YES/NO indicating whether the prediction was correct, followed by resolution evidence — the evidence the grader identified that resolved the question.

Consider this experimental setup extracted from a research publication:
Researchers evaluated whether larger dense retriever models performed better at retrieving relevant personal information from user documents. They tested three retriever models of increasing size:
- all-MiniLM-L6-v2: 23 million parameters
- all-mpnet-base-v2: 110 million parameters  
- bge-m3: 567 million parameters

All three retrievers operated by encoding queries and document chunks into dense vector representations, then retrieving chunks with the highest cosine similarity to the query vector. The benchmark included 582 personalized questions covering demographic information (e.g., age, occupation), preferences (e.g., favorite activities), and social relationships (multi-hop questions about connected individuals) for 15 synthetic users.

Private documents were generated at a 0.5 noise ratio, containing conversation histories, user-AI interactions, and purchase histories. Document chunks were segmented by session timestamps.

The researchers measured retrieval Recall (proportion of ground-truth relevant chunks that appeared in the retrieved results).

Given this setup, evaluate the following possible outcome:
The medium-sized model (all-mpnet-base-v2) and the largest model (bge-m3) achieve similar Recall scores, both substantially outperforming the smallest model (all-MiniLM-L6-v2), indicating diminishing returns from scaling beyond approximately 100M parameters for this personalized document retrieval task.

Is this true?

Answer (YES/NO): NO